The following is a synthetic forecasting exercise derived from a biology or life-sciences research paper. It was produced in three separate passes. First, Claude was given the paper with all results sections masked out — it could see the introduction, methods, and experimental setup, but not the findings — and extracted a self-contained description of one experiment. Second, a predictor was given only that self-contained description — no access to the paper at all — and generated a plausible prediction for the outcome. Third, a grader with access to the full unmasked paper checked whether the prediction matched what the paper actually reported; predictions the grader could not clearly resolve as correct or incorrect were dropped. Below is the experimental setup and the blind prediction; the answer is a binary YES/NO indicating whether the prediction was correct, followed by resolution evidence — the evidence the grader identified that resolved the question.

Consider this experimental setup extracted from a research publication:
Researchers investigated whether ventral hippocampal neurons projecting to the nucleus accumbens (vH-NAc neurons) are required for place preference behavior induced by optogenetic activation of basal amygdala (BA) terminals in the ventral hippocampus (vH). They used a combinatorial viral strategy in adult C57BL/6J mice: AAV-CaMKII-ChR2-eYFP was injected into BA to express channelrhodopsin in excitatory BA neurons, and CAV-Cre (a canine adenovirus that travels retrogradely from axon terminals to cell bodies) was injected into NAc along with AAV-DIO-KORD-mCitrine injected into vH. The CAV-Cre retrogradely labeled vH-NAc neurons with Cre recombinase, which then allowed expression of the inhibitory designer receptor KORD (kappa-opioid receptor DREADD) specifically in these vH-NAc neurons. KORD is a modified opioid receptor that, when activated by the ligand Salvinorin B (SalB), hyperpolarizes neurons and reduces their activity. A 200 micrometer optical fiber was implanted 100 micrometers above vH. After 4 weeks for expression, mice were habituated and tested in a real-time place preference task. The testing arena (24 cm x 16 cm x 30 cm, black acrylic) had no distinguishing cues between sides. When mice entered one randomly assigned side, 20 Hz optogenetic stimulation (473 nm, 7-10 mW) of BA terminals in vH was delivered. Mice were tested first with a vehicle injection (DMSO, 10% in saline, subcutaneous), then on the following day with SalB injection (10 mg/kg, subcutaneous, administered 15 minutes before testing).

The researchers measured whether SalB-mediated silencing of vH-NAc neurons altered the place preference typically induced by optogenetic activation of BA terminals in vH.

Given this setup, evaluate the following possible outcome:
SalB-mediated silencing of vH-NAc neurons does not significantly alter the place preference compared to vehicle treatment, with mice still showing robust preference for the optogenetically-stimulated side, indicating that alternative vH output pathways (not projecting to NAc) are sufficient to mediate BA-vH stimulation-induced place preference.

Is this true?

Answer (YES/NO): NO